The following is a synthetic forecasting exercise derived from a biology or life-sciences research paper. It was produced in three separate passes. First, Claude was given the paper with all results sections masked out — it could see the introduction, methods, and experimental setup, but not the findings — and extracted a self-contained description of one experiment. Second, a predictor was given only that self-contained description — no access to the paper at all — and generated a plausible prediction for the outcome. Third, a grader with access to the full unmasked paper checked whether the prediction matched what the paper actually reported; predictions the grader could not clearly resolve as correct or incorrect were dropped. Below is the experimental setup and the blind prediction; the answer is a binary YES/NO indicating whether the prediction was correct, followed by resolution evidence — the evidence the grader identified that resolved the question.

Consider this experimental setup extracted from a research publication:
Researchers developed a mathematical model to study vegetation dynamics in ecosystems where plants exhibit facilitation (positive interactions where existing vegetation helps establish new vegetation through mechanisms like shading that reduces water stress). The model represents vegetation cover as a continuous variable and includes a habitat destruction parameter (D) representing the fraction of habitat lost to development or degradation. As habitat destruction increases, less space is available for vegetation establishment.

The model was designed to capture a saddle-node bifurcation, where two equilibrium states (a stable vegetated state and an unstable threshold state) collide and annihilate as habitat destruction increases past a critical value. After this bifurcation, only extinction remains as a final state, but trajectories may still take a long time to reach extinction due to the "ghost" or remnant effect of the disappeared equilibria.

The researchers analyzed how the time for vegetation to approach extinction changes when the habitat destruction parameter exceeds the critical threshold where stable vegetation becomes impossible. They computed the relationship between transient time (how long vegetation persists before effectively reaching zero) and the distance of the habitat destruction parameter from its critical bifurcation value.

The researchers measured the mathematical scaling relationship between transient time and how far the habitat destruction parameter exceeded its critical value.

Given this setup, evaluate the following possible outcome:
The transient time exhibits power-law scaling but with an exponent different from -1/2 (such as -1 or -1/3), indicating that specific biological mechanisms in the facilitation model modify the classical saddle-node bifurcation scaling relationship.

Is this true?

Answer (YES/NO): NO